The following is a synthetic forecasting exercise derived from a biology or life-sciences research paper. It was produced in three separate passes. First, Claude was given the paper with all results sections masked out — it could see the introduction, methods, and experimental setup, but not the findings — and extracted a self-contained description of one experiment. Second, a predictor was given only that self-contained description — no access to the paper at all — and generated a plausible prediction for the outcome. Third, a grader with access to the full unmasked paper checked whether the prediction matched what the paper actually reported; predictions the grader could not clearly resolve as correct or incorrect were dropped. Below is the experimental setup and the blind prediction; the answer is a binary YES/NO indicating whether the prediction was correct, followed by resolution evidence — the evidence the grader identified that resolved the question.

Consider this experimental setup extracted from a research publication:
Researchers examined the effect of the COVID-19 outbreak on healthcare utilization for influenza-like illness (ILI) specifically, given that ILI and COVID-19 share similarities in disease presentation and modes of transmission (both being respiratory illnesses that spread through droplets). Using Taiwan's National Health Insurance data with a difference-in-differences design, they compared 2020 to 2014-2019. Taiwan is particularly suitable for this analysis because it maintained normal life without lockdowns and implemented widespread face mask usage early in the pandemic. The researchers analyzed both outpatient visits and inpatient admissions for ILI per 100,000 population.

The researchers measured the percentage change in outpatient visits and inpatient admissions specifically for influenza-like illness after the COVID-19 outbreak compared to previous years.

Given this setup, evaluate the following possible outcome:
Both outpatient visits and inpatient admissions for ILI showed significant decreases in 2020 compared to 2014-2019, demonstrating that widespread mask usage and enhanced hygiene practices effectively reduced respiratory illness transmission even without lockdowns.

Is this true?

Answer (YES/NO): YES